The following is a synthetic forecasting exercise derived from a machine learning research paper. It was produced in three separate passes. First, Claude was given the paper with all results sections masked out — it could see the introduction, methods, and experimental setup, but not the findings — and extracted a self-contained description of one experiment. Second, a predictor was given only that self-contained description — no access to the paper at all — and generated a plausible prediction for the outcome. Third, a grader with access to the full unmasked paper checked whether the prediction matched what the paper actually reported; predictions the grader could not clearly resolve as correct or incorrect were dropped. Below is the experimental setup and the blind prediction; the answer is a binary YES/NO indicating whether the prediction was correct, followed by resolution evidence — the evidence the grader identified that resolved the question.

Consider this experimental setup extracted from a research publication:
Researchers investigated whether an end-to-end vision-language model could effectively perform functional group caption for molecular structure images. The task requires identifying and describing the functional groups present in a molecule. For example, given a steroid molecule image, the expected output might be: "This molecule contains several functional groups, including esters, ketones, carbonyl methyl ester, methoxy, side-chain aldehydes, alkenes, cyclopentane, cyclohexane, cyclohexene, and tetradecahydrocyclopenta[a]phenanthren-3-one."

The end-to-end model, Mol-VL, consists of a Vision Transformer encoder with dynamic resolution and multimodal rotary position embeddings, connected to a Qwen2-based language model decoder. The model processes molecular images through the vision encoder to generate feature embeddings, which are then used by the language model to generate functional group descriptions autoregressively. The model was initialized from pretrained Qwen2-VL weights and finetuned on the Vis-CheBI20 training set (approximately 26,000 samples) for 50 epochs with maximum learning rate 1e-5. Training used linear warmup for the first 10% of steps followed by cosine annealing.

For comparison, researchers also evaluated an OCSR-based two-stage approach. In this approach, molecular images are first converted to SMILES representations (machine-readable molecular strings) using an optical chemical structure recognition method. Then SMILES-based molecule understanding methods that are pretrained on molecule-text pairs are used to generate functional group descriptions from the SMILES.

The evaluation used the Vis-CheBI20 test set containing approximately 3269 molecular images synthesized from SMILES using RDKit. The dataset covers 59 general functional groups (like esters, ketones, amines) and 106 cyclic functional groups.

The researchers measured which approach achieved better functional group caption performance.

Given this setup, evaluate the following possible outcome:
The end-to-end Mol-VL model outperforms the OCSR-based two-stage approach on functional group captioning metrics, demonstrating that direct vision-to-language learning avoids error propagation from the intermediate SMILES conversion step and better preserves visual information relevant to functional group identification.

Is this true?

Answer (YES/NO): YES